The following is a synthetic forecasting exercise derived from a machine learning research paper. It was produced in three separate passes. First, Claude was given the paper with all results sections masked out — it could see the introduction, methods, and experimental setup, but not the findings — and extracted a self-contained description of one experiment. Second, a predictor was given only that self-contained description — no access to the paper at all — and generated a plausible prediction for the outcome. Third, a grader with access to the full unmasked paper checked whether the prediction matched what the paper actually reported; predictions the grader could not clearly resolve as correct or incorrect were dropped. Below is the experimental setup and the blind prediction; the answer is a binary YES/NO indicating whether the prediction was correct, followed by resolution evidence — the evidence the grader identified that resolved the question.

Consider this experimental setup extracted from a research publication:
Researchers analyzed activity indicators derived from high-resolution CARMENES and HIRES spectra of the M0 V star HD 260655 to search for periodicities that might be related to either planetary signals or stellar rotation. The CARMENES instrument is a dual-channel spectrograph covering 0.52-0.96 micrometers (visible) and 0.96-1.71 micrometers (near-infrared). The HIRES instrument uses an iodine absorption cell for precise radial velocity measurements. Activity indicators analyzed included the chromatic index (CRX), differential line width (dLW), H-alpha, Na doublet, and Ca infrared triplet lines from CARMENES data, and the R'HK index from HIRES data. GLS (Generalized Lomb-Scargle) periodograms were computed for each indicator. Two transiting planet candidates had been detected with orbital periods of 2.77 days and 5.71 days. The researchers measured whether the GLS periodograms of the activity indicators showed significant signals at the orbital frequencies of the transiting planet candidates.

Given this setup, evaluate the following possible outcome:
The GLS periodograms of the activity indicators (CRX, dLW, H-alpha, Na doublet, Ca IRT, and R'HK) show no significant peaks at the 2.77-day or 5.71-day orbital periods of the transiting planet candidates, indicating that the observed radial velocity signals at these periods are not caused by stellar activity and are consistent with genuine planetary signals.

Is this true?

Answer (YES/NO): YES